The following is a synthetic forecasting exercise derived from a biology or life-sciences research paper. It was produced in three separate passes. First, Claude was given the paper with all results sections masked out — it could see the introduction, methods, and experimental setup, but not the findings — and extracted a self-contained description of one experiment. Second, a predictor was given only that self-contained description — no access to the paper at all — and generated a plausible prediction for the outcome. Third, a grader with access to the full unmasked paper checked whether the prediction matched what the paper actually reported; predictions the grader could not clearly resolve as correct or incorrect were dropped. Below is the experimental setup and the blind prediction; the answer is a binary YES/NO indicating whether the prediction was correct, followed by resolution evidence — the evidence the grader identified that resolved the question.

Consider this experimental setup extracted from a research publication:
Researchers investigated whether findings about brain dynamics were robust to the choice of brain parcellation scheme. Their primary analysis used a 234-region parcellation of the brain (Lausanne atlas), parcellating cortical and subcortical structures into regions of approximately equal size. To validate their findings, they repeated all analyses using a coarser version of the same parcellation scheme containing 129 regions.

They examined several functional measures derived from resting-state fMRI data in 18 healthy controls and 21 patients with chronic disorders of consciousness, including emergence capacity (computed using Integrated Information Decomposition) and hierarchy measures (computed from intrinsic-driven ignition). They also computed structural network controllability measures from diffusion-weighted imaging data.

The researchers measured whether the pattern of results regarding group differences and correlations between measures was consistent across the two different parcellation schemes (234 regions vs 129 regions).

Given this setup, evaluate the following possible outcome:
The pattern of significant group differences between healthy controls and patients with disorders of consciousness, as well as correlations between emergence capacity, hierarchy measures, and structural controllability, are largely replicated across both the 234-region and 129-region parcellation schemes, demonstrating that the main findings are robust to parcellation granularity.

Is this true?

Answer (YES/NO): YES